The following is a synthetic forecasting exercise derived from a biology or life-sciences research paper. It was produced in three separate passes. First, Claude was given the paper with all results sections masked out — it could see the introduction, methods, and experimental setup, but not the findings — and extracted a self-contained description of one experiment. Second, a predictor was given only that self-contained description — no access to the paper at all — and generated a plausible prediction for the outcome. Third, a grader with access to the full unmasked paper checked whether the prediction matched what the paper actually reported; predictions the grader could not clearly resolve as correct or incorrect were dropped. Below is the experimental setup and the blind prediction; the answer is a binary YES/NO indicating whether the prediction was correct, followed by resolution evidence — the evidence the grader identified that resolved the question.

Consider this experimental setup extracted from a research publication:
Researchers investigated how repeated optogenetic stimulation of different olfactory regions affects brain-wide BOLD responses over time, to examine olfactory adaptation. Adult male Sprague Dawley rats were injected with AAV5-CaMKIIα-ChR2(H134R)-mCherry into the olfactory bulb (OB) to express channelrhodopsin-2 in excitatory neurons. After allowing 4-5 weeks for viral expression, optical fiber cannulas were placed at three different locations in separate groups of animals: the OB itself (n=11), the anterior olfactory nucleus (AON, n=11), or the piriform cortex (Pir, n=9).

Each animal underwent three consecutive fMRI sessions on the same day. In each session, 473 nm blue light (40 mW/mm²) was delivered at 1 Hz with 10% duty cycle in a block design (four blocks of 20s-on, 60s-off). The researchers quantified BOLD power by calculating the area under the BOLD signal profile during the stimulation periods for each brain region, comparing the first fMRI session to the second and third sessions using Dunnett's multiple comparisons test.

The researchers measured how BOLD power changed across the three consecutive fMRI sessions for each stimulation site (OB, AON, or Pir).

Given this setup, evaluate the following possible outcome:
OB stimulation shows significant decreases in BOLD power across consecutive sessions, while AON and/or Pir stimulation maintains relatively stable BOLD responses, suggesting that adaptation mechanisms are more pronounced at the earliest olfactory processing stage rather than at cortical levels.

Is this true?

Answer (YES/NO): NO